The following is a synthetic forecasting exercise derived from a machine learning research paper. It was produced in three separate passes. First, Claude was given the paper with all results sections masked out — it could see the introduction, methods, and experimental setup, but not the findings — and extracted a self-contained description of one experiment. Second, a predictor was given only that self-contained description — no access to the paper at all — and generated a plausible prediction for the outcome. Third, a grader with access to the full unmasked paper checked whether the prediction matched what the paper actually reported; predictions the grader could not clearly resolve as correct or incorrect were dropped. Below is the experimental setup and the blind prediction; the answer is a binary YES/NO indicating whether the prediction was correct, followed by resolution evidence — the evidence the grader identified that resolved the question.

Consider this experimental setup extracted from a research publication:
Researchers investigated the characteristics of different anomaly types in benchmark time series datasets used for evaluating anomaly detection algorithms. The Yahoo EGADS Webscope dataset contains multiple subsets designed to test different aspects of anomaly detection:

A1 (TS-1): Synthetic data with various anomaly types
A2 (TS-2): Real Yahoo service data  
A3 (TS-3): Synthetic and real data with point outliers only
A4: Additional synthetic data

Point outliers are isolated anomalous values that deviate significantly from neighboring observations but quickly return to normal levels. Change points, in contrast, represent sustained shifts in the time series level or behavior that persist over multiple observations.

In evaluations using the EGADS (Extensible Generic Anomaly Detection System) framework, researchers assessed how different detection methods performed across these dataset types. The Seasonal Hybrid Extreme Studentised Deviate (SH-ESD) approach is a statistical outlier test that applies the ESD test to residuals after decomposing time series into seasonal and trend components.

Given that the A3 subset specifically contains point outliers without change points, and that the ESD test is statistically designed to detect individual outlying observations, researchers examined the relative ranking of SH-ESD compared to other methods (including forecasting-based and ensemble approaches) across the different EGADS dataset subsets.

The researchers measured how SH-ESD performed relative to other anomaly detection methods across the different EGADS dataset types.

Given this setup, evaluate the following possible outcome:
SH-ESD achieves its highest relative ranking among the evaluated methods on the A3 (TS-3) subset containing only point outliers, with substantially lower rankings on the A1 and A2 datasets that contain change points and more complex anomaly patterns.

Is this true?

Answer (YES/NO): YES